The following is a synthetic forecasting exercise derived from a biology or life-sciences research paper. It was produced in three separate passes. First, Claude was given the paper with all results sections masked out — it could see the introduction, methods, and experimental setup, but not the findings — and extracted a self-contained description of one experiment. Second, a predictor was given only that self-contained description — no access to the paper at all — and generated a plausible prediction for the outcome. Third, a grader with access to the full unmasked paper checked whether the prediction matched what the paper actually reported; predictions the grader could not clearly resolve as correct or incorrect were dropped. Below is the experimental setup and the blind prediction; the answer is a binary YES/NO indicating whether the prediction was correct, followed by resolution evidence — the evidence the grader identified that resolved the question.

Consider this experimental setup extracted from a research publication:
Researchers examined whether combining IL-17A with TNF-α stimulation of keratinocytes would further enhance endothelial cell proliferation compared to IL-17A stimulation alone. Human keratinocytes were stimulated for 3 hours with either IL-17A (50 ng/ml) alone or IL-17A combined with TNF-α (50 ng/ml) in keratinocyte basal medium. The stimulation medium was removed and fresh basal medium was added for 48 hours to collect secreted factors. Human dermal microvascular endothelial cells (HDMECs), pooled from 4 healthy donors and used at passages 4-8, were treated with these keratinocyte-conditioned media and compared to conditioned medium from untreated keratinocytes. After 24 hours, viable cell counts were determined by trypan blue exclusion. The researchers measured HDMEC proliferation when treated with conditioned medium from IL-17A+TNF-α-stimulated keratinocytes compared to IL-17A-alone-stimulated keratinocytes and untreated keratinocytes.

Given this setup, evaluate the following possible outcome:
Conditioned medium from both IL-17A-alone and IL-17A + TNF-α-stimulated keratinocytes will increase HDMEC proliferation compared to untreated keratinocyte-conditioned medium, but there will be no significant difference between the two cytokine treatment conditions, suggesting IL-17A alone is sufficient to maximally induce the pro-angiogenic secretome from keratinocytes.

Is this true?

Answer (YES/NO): NO